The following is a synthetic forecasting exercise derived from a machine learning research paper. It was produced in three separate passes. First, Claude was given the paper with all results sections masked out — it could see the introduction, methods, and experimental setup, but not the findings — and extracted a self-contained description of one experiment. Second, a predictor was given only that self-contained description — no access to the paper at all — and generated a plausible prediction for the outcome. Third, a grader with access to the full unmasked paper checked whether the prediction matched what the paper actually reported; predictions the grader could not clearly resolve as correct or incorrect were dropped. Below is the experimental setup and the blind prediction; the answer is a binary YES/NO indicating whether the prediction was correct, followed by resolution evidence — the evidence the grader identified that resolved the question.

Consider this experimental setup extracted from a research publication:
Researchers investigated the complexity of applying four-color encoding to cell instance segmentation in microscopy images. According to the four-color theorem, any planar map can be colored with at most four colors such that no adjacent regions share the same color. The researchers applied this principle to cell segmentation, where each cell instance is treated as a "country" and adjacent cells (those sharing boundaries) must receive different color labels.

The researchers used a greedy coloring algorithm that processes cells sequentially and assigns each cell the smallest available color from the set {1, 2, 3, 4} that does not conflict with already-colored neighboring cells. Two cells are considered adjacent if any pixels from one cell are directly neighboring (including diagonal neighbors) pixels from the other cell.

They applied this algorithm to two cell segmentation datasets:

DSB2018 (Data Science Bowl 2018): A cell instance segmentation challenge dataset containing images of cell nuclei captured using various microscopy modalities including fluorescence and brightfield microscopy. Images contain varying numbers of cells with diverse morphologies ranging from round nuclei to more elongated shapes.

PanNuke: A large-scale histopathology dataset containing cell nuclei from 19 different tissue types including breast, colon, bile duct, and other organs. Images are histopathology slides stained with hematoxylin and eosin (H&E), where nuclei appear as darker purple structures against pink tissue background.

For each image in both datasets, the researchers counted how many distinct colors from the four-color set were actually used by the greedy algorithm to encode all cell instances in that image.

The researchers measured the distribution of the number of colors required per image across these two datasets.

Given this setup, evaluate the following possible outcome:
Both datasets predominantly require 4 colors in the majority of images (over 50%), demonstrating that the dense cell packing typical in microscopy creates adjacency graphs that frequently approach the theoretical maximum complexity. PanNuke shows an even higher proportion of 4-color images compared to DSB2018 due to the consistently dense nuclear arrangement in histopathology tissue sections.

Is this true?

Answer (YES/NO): NO